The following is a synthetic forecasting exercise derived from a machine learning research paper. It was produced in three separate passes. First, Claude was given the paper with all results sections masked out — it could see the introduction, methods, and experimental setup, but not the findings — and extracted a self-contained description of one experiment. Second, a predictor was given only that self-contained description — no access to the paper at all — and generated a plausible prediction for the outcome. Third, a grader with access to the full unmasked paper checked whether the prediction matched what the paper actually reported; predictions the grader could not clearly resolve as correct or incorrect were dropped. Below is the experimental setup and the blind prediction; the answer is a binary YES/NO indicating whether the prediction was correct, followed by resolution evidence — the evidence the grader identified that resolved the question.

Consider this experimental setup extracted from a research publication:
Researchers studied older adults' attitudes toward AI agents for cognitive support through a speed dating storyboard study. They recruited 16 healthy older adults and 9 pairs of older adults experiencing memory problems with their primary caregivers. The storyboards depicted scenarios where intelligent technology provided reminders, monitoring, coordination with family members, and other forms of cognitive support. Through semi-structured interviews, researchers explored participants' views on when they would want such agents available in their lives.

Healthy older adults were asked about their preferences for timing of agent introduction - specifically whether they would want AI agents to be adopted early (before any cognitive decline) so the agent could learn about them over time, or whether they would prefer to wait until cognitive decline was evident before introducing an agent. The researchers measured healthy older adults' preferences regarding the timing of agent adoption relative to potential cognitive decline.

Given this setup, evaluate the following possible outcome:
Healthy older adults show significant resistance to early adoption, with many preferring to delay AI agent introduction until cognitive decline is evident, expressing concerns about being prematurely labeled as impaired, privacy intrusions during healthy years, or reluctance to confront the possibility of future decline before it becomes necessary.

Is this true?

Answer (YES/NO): YES